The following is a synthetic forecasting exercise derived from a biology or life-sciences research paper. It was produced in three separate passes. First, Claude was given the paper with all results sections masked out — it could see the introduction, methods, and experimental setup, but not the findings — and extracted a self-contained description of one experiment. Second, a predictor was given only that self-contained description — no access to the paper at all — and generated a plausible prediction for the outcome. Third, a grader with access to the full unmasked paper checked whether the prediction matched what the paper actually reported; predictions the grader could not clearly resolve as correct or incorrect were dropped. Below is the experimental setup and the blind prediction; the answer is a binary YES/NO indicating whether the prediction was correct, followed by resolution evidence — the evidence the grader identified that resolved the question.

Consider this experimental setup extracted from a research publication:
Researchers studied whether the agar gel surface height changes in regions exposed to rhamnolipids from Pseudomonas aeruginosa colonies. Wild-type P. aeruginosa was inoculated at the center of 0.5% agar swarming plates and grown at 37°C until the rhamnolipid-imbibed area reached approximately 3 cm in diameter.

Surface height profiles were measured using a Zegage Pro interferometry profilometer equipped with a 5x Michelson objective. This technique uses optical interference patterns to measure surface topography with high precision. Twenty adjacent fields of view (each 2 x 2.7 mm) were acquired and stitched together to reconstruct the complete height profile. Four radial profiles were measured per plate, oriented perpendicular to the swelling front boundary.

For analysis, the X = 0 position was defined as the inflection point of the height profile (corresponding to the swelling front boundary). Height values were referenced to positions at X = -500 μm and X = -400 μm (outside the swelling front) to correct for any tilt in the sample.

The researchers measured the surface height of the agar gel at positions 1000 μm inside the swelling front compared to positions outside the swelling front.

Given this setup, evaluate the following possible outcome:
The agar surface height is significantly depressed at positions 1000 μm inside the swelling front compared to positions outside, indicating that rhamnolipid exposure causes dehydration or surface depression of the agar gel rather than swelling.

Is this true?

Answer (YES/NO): NO